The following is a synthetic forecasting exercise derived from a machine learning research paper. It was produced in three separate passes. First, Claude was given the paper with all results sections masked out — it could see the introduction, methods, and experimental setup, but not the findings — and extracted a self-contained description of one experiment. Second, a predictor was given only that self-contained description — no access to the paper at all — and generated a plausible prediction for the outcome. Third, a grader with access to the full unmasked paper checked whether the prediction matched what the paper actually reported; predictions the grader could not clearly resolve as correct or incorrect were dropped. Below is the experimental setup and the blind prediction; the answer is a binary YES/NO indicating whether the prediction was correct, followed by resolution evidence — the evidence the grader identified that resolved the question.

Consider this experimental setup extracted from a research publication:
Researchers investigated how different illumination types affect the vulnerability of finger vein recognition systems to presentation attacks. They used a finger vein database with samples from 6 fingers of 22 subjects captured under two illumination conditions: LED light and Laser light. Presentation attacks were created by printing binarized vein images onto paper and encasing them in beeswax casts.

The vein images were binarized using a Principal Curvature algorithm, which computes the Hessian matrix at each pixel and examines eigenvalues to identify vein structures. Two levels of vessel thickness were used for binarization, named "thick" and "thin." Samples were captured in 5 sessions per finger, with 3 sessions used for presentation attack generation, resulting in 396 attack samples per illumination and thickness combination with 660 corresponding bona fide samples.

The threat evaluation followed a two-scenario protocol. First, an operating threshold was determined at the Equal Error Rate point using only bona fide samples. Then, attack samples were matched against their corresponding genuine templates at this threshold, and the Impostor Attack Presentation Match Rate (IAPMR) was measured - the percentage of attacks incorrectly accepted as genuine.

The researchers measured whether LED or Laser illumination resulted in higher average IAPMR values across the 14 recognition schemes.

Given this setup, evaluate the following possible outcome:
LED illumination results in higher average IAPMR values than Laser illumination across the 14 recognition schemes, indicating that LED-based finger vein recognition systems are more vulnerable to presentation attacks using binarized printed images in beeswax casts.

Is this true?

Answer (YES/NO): YES